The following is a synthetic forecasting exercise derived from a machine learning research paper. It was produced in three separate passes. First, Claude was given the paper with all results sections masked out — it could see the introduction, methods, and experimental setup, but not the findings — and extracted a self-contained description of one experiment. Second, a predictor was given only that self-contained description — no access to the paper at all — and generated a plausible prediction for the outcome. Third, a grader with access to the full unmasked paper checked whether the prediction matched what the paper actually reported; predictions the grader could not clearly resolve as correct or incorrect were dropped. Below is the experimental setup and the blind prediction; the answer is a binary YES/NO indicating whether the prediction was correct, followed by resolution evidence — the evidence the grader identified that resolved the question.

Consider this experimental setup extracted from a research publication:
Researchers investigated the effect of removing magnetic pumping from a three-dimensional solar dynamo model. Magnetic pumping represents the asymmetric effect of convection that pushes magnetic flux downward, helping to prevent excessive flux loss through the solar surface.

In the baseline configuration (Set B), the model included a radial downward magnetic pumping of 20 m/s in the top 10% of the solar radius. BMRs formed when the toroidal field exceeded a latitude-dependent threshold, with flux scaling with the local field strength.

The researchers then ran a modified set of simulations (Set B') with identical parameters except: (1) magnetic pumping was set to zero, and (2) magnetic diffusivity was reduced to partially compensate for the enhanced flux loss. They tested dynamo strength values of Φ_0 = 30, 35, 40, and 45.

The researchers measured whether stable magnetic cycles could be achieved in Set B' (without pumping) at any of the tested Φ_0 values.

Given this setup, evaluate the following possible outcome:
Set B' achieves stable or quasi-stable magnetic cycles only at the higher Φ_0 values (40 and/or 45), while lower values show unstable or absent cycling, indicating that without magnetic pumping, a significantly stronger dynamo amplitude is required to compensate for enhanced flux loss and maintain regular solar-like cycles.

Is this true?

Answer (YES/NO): NO